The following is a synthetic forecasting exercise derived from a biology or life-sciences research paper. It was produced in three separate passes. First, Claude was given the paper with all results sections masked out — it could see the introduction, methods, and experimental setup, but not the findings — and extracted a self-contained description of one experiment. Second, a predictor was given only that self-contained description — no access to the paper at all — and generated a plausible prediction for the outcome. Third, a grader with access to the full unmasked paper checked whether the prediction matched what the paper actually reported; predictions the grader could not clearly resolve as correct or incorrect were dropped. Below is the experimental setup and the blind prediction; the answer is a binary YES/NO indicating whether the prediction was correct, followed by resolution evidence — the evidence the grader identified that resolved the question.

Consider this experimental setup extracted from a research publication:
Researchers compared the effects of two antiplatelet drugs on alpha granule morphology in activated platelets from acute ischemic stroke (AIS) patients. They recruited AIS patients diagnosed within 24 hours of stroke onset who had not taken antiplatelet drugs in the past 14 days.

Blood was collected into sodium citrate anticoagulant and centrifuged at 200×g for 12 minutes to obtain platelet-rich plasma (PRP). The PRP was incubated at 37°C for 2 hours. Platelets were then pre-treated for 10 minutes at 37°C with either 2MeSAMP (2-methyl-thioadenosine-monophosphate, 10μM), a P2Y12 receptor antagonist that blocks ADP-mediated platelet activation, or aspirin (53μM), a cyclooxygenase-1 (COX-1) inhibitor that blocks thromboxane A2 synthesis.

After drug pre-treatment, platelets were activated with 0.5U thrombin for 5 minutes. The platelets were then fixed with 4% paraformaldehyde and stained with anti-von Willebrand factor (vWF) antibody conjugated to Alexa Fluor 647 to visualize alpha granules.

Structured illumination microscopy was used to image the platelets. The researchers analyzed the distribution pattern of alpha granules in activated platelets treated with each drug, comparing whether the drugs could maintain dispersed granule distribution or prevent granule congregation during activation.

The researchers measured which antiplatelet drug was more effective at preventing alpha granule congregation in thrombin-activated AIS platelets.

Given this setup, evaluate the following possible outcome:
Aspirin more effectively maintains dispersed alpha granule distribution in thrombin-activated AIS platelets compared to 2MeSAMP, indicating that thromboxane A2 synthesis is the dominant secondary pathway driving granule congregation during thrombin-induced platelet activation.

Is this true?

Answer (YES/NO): NO